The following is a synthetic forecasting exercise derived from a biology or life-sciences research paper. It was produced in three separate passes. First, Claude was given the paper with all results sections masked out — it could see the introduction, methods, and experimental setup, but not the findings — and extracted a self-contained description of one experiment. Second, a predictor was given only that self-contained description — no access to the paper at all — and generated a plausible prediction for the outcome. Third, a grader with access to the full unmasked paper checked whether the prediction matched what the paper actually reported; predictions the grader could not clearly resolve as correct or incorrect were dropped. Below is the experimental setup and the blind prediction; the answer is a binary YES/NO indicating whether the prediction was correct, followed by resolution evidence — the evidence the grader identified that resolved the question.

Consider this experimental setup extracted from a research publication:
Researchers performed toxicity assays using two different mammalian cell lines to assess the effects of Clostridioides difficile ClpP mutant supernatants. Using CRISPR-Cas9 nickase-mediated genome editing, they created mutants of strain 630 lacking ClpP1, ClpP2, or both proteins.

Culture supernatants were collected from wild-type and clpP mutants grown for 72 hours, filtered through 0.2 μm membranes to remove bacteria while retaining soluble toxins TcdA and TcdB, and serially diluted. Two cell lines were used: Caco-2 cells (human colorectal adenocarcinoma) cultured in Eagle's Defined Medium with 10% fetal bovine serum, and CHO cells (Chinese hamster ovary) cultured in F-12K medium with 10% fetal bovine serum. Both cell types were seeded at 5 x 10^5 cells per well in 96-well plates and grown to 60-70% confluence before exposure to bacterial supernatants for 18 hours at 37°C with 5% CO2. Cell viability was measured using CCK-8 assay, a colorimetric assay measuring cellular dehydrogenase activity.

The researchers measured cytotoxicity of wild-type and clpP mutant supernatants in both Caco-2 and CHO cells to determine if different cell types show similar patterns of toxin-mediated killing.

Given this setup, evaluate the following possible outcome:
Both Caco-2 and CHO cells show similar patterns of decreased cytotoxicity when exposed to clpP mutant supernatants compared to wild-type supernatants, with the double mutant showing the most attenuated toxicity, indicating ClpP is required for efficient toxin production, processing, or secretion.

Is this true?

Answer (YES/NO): YES